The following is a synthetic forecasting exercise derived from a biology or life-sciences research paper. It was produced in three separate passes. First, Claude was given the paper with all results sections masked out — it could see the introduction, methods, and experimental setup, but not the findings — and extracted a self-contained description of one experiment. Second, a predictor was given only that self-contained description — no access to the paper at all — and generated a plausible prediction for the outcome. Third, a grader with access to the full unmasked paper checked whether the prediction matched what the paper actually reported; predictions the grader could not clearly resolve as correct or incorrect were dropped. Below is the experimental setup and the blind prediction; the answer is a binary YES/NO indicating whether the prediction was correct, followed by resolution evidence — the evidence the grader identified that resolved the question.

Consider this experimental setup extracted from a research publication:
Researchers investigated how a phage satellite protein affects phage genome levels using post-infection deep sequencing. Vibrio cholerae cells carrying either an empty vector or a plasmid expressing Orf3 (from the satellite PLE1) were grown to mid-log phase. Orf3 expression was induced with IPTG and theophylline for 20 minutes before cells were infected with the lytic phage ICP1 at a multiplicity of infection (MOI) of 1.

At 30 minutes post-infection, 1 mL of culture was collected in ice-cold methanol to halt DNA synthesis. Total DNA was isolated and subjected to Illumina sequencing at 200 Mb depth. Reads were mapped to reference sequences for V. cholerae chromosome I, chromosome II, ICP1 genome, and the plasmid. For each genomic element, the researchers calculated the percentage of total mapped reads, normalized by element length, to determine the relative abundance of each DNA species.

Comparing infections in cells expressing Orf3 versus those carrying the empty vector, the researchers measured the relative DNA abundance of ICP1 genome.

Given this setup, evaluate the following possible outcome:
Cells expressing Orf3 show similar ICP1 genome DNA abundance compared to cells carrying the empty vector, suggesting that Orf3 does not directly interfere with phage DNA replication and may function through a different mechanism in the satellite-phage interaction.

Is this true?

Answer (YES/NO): YES